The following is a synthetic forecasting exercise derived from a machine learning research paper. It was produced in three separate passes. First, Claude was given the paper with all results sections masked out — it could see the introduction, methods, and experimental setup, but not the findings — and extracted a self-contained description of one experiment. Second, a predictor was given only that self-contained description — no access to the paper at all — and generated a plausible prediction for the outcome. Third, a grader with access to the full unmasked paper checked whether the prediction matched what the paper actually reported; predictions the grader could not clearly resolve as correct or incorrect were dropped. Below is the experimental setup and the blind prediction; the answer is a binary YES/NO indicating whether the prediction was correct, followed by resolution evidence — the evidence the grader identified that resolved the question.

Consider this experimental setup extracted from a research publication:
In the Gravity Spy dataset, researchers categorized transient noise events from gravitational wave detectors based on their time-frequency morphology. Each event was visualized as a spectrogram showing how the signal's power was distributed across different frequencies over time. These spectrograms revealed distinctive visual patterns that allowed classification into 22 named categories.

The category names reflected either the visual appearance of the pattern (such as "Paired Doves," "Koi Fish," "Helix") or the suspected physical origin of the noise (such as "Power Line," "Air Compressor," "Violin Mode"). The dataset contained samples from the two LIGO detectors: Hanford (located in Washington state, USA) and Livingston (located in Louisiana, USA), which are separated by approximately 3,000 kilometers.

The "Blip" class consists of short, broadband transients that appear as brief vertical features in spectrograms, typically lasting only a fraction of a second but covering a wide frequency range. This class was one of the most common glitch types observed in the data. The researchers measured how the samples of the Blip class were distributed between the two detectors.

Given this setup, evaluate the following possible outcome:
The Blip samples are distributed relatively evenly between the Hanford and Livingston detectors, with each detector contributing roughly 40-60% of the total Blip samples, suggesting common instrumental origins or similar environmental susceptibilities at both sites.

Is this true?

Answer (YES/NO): NO